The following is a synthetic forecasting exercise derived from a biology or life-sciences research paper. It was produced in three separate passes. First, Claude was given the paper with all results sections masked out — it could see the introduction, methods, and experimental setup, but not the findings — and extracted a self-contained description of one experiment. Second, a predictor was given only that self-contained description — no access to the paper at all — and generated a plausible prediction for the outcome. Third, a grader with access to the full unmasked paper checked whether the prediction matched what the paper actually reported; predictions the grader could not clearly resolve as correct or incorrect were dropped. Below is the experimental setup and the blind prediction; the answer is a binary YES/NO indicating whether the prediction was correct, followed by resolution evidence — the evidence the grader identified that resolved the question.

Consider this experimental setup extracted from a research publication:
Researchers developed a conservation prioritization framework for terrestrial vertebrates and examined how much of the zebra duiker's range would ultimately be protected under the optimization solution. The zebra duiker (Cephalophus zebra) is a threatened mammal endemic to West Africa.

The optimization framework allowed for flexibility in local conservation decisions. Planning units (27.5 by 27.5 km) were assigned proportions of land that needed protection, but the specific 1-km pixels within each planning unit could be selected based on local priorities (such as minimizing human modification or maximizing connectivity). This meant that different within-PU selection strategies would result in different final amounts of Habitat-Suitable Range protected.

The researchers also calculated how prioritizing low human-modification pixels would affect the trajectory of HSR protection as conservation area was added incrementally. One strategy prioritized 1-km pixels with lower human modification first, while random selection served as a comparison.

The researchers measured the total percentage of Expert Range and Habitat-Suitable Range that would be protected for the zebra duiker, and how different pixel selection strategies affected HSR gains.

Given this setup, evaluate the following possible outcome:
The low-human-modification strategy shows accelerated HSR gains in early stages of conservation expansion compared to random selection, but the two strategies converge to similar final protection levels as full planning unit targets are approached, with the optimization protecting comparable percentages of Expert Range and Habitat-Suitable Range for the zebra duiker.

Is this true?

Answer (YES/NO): NO